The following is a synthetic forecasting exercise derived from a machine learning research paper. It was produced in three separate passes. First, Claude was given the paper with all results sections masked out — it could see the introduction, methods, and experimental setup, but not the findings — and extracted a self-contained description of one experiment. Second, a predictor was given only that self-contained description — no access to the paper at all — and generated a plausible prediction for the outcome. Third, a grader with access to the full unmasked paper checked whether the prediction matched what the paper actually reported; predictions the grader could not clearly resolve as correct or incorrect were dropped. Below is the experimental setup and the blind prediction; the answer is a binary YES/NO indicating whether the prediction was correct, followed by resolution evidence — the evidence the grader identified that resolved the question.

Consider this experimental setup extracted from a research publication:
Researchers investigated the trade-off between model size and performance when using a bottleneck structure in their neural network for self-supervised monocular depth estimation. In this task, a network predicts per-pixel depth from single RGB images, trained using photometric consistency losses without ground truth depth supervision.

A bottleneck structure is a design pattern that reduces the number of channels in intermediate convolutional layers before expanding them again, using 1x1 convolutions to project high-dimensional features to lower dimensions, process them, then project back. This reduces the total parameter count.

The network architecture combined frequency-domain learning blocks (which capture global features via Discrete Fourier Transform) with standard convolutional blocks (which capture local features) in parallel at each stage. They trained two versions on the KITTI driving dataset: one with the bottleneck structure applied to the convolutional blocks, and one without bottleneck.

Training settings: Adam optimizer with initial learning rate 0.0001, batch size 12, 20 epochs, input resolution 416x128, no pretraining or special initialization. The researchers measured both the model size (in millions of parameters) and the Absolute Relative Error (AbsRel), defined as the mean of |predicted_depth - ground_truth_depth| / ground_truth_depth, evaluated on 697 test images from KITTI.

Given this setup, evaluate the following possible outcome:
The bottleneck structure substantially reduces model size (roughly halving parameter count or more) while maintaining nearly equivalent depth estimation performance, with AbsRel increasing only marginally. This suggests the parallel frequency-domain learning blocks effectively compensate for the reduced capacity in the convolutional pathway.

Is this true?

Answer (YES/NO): NO